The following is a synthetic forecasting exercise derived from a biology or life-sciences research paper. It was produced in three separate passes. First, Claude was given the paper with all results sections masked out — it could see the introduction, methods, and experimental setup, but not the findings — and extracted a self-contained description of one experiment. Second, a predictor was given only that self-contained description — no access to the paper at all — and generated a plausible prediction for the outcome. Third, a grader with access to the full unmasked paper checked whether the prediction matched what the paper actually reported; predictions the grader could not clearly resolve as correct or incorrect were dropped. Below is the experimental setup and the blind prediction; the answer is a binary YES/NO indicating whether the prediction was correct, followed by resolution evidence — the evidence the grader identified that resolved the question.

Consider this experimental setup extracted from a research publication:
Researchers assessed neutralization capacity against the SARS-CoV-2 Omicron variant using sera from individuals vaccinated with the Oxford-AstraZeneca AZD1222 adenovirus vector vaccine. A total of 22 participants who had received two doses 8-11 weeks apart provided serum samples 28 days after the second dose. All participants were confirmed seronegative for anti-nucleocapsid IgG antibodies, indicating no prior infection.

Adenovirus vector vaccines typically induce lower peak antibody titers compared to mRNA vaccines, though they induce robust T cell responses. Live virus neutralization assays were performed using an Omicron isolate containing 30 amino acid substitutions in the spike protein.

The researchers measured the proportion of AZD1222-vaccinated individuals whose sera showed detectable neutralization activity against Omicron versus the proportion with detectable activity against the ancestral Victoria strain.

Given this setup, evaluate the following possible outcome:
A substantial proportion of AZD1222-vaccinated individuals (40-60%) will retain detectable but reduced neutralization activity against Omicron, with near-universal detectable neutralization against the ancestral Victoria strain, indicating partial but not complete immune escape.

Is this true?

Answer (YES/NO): NO